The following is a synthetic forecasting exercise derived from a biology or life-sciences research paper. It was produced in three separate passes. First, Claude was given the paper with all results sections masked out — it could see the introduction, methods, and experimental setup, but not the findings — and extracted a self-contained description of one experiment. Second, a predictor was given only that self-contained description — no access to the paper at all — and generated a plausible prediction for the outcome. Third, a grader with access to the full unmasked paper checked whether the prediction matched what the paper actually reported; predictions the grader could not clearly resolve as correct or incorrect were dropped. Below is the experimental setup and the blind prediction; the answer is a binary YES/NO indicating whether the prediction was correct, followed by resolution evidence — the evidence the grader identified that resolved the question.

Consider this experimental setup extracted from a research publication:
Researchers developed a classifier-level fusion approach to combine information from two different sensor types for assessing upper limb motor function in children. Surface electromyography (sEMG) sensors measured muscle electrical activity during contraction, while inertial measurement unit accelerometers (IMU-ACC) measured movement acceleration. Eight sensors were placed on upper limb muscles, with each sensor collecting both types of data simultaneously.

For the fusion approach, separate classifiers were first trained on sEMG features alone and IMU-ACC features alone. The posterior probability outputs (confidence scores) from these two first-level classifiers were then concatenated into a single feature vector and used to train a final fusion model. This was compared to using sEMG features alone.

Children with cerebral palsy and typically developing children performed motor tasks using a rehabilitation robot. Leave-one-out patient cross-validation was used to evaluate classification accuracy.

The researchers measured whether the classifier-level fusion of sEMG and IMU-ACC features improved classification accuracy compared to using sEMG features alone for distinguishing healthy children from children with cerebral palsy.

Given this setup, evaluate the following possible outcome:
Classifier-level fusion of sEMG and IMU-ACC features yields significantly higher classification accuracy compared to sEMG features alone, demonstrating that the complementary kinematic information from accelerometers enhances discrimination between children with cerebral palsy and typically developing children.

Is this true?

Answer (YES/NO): YES